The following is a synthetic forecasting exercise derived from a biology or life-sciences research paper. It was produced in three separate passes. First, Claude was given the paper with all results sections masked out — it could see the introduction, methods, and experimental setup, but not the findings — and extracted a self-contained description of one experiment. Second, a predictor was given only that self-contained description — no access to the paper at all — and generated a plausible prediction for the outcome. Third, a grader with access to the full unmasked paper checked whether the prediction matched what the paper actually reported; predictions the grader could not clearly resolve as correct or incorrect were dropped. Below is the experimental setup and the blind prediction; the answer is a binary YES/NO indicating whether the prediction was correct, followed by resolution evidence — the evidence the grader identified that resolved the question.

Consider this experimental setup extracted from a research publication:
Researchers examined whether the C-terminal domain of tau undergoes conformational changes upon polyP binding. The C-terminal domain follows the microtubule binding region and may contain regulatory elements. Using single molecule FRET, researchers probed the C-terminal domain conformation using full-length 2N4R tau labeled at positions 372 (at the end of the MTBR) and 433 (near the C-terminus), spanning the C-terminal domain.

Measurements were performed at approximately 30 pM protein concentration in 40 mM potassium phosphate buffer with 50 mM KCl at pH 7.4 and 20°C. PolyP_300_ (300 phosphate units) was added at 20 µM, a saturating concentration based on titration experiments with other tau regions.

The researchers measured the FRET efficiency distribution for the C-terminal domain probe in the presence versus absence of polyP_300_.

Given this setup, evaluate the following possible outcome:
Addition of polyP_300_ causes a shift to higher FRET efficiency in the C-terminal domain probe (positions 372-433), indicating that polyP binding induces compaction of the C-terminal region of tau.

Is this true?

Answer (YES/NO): NO